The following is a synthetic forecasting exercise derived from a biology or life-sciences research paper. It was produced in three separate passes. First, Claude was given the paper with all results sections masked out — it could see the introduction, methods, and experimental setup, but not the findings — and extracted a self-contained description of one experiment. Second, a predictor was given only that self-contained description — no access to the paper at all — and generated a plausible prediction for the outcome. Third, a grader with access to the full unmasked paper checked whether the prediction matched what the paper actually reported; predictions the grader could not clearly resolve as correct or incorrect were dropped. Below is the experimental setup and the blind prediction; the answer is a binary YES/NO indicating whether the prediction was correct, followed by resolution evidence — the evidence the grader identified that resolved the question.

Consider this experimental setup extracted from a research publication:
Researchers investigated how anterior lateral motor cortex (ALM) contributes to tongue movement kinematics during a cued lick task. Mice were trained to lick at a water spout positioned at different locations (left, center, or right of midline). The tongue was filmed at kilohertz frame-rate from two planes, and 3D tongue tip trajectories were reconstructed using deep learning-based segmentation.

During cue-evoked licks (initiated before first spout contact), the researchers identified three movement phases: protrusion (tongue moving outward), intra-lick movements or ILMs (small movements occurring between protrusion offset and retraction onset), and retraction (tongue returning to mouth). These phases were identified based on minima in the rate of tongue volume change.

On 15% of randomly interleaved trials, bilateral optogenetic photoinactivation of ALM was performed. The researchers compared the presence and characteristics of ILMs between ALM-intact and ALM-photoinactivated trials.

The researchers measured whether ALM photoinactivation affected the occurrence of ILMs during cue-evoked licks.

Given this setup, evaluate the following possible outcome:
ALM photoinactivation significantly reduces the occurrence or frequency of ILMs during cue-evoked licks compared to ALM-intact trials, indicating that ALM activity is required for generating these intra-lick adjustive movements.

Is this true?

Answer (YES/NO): YES